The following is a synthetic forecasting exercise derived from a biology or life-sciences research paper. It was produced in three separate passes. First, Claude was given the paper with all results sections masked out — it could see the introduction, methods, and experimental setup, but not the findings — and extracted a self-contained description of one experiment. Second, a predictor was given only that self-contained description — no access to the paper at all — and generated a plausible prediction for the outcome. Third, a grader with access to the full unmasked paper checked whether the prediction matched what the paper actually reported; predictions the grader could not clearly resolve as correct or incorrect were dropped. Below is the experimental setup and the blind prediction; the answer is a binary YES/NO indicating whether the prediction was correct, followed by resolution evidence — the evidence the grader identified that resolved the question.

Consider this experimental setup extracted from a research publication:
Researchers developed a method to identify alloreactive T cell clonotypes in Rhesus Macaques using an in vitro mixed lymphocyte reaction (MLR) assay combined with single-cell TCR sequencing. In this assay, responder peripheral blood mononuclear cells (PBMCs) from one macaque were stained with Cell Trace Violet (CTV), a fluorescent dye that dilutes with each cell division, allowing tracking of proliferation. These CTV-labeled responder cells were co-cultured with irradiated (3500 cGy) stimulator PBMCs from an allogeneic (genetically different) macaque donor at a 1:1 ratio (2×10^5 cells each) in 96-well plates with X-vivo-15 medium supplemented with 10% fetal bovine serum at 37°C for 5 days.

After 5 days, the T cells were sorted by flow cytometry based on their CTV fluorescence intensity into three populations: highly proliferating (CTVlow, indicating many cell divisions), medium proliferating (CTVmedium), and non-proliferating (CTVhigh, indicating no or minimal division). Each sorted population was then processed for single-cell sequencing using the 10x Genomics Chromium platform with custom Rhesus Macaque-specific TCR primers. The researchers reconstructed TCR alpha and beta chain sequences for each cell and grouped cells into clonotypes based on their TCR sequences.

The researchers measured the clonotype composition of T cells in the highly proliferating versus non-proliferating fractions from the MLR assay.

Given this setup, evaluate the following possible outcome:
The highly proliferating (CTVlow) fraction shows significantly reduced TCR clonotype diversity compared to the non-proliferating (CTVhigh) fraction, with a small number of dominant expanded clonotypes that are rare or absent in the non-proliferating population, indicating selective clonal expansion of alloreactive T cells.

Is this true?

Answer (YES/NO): NO